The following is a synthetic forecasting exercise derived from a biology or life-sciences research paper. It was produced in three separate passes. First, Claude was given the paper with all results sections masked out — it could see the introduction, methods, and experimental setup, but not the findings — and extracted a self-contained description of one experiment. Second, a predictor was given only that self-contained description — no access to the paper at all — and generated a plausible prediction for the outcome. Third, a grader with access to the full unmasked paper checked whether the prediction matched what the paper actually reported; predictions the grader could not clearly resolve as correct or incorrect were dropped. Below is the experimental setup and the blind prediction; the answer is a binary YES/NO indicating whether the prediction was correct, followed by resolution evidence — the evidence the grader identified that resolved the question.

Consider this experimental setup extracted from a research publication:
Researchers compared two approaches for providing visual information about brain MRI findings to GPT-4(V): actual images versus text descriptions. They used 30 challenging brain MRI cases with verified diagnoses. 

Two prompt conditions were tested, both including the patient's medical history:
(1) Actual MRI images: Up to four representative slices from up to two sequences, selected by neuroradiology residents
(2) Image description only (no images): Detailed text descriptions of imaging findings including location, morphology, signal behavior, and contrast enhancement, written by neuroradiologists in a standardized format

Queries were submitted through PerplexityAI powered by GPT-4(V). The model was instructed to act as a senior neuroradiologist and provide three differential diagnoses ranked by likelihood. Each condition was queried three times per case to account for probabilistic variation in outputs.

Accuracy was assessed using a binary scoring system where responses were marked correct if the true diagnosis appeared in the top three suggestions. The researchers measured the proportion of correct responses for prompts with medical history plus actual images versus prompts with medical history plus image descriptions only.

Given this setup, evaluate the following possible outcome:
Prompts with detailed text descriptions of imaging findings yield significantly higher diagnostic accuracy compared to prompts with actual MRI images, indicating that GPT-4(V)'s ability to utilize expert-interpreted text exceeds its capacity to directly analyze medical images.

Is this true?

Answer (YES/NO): YES